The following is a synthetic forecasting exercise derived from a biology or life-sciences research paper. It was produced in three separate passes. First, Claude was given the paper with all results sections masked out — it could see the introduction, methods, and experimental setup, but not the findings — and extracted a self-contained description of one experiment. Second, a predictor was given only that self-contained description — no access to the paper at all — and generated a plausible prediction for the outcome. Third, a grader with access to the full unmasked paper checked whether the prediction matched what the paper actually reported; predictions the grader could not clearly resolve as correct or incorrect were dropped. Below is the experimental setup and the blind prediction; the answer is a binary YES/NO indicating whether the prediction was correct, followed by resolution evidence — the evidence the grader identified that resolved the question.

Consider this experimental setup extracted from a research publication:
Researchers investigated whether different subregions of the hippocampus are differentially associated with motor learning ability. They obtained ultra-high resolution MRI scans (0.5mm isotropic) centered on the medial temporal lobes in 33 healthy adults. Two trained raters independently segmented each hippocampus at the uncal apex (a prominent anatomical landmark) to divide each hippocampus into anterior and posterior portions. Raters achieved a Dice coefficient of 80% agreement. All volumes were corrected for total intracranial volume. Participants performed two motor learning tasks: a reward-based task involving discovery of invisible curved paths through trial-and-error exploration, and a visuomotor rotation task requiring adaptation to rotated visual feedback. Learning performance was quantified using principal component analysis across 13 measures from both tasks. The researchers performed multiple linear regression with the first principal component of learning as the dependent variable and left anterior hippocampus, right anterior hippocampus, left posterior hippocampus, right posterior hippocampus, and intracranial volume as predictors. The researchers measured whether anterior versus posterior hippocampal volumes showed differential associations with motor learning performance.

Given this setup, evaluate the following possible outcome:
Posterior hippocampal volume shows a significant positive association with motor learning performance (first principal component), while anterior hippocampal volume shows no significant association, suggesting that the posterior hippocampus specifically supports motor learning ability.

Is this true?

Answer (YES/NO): NO